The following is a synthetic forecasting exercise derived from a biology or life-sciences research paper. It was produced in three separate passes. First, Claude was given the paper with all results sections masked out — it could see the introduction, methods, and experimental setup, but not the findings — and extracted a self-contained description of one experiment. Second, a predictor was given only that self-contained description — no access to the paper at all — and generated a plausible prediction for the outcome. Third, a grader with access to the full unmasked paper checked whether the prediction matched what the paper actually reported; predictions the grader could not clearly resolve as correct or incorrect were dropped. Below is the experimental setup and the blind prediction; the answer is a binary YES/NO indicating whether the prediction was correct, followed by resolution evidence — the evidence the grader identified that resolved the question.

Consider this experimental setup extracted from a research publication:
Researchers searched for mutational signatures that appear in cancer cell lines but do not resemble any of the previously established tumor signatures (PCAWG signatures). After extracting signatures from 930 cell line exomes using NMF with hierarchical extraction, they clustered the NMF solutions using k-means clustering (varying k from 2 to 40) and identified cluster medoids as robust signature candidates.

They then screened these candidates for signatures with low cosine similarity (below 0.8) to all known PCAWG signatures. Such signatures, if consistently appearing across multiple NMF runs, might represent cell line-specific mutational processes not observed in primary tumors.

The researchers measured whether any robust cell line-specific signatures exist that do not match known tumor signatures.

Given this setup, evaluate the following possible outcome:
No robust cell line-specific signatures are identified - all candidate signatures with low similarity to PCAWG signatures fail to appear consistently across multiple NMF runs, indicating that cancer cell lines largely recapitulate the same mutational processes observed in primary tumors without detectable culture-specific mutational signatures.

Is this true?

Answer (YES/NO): NO